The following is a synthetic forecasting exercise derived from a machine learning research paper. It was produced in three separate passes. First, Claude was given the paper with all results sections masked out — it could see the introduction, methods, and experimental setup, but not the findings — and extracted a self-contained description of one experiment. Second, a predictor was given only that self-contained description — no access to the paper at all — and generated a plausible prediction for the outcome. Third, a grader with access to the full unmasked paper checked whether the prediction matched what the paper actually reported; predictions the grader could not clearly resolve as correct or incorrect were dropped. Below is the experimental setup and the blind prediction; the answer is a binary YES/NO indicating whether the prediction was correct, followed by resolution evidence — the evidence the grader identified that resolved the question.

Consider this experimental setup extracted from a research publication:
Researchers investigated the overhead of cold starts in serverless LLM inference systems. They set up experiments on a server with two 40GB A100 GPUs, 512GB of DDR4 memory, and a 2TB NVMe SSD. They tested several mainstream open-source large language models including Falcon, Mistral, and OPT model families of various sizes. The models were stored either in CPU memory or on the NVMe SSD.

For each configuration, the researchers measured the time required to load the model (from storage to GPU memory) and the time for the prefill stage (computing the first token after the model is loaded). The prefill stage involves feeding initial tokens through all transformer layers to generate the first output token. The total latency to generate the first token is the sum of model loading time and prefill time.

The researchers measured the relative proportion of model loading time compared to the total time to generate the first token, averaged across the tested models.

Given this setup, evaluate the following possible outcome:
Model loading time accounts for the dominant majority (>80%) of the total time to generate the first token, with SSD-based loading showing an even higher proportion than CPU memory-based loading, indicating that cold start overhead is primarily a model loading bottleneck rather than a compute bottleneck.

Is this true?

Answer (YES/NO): YES